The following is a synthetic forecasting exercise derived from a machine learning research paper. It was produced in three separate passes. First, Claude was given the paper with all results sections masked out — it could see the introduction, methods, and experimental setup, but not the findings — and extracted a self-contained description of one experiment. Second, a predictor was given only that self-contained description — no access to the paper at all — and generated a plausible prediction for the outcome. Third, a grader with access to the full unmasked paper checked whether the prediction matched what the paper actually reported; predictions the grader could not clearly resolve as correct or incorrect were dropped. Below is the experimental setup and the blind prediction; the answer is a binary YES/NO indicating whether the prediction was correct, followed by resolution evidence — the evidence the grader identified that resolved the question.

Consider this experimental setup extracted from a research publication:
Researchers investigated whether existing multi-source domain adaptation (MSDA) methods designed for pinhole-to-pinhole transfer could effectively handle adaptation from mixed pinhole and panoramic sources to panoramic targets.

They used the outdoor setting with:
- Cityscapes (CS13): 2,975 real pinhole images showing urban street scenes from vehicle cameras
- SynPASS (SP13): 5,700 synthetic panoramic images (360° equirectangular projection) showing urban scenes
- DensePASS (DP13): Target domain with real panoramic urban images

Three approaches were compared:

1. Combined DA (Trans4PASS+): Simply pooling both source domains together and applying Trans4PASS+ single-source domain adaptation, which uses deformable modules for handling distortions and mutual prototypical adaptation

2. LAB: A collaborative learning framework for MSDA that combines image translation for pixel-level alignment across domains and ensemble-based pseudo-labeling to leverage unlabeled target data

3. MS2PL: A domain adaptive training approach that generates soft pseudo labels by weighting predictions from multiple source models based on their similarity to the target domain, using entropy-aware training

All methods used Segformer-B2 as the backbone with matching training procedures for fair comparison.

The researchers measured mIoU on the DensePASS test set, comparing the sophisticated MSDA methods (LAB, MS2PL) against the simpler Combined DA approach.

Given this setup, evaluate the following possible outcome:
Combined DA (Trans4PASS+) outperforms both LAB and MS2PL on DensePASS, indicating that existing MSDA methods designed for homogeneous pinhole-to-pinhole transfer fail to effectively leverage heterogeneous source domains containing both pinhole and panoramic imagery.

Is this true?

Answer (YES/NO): NO